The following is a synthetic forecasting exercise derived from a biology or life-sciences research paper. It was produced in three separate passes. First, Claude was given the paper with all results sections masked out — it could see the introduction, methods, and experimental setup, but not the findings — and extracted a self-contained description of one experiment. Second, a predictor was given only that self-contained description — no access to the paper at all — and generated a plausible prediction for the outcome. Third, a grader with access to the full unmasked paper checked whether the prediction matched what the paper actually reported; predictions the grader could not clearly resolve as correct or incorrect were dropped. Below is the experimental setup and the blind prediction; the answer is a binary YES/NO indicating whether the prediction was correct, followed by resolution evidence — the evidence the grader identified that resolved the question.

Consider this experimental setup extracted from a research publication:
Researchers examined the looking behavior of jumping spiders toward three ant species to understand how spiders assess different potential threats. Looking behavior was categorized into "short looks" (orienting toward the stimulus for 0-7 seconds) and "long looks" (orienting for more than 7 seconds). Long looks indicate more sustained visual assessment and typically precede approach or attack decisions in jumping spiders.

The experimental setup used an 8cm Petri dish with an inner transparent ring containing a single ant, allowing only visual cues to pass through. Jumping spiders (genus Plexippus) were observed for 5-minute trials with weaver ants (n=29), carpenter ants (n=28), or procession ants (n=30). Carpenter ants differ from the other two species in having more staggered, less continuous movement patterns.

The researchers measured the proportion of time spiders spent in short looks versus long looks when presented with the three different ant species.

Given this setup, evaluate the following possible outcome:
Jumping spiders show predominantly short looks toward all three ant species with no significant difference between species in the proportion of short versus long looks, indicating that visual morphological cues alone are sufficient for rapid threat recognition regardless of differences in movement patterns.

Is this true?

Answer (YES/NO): NO